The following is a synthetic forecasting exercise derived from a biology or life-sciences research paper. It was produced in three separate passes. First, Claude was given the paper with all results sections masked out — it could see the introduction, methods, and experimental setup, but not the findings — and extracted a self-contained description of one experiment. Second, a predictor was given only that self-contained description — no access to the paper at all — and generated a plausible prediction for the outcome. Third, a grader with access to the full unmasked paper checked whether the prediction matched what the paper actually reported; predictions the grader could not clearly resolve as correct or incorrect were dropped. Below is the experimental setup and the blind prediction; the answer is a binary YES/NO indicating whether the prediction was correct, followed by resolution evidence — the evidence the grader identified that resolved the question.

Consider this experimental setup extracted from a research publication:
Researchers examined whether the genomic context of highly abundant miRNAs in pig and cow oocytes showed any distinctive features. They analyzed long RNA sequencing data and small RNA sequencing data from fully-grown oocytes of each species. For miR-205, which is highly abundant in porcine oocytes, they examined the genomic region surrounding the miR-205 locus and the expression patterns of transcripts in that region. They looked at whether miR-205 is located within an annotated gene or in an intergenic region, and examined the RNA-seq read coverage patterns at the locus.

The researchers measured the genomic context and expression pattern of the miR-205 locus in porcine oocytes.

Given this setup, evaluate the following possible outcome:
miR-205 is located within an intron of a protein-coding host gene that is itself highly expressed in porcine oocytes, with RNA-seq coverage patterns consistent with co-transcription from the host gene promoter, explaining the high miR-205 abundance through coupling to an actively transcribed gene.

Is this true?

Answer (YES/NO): NO